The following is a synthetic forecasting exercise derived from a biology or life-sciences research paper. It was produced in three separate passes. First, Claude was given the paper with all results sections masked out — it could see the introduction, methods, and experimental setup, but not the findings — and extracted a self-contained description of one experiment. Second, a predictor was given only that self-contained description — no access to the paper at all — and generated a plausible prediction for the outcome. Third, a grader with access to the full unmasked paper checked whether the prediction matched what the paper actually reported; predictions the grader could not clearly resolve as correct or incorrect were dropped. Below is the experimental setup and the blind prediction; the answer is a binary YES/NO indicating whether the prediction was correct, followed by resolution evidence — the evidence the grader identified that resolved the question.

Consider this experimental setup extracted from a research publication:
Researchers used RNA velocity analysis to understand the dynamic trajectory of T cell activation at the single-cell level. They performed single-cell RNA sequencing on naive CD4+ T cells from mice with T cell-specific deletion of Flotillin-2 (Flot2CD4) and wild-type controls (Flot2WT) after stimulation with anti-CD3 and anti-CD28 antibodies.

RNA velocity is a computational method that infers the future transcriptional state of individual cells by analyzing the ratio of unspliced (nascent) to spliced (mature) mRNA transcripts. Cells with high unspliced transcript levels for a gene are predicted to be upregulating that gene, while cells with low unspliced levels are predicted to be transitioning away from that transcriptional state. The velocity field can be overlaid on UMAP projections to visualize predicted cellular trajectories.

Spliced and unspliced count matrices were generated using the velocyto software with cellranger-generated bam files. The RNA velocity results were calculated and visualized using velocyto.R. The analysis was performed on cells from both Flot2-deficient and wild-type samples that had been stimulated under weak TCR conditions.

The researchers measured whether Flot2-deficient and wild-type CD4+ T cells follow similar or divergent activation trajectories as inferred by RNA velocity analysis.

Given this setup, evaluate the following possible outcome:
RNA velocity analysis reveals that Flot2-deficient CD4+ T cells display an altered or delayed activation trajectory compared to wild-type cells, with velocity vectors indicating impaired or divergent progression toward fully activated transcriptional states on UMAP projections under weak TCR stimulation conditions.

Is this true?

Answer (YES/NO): NO